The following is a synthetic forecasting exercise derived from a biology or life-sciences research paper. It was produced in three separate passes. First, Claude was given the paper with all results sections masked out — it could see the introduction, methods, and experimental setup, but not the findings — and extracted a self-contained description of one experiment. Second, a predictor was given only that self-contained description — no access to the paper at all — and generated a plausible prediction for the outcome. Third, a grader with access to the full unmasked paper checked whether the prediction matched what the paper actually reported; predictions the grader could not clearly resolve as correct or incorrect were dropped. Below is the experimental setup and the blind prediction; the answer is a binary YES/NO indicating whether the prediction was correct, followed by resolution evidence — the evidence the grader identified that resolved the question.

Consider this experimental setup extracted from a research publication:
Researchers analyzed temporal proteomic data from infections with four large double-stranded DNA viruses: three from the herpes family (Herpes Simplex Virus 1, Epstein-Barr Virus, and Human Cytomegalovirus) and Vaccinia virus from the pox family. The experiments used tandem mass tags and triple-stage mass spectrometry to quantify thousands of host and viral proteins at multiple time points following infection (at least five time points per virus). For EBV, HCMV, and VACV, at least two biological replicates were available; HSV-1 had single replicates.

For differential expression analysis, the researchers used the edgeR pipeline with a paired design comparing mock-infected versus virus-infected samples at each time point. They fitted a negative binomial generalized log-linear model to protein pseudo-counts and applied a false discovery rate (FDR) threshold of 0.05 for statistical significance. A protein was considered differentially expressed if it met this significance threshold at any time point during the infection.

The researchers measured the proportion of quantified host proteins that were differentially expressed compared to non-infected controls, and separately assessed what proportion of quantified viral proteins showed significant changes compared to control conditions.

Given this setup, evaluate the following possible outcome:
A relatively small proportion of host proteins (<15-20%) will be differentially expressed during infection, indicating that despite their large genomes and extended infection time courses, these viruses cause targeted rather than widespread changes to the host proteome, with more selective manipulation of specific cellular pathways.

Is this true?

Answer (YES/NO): YES